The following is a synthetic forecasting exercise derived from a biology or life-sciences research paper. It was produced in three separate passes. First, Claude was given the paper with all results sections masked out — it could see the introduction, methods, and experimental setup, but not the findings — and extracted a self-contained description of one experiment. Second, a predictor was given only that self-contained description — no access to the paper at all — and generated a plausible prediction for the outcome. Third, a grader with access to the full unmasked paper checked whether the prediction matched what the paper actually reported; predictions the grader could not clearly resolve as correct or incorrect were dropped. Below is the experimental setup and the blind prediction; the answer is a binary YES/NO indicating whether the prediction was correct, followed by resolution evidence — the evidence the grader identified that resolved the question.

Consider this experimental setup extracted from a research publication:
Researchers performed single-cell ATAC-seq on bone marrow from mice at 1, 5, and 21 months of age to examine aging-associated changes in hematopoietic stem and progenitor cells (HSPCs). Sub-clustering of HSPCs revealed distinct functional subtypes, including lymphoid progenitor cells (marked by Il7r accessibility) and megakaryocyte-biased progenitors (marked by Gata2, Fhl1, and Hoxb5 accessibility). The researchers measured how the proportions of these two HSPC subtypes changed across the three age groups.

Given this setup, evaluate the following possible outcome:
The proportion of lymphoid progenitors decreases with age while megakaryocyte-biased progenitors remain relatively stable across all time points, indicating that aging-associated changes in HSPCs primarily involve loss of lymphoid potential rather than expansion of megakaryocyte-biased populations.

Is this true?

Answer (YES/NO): NO